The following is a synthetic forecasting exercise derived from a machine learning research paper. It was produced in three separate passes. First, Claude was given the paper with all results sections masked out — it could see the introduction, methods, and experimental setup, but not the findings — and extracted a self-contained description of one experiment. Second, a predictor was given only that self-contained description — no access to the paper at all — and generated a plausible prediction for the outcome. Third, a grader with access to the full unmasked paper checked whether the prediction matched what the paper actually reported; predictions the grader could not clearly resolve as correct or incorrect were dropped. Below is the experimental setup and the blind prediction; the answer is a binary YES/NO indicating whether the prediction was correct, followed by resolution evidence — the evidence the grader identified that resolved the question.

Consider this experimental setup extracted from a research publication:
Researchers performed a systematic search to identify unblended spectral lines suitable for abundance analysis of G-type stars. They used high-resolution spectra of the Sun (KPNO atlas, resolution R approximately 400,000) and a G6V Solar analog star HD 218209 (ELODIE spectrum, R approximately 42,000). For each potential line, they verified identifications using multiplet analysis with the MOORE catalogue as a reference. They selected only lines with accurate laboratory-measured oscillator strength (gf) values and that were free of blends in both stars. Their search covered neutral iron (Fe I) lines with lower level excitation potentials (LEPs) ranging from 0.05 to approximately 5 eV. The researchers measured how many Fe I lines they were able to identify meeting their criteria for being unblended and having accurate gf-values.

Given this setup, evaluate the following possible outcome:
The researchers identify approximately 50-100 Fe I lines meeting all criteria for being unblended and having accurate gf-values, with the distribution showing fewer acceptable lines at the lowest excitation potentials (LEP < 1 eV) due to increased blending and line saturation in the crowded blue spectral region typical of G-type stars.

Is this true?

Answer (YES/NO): NO